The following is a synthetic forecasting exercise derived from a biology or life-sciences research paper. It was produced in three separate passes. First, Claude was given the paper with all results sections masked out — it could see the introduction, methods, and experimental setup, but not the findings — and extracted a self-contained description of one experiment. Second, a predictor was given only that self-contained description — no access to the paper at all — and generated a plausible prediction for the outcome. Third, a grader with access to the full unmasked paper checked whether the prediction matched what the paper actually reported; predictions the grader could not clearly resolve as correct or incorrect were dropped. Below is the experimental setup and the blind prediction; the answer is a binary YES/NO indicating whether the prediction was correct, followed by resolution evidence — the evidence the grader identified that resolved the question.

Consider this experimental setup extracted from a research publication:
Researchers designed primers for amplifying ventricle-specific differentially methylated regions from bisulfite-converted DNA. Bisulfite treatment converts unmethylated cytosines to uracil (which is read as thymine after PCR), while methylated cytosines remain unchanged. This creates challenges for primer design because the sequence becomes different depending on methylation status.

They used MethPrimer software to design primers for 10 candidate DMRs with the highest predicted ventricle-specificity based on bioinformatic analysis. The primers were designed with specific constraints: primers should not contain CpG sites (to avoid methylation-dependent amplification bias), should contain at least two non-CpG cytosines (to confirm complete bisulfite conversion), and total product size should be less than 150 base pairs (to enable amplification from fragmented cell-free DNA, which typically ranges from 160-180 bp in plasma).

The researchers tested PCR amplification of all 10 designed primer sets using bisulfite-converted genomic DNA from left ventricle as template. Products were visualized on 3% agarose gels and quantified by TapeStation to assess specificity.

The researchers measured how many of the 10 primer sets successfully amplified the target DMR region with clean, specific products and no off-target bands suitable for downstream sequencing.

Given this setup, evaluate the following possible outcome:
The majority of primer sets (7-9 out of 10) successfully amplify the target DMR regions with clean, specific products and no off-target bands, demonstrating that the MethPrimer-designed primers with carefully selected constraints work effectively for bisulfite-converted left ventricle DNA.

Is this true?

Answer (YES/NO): NO